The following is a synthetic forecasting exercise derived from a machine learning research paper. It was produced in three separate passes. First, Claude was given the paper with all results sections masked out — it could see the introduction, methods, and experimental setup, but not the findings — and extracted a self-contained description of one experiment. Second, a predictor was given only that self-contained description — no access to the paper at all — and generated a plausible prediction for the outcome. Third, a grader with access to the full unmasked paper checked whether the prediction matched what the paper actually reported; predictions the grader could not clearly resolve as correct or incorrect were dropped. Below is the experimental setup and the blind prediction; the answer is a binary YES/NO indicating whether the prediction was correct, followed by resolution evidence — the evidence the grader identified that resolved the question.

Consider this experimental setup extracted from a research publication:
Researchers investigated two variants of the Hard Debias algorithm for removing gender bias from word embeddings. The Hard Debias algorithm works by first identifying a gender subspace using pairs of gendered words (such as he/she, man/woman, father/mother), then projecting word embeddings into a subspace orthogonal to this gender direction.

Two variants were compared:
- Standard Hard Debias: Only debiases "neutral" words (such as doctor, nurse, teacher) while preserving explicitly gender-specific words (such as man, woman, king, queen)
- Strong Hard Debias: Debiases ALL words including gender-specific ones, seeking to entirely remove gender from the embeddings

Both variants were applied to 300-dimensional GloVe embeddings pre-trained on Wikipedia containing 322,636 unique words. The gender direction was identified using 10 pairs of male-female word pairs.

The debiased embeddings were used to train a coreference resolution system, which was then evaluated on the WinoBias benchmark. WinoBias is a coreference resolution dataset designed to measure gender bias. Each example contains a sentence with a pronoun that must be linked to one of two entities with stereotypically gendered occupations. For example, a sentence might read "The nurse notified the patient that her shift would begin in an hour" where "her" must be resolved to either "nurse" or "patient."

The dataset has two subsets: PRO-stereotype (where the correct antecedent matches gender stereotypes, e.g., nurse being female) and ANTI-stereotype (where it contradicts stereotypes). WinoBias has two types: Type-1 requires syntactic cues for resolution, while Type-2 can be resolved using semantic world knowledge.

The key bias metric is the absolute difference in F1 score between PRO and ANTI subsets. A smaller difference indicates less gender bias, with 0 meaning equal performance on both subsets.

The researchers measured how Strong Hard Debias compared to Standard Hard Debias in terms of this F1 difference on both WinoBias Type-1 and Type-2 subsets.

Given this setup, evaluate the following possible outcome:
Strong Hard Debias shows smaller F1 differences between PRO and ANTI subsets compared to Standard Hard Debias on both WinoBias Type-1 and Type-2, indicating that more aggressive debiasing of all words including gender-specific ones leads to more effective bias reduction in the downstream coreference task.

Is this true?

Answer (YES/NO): NO